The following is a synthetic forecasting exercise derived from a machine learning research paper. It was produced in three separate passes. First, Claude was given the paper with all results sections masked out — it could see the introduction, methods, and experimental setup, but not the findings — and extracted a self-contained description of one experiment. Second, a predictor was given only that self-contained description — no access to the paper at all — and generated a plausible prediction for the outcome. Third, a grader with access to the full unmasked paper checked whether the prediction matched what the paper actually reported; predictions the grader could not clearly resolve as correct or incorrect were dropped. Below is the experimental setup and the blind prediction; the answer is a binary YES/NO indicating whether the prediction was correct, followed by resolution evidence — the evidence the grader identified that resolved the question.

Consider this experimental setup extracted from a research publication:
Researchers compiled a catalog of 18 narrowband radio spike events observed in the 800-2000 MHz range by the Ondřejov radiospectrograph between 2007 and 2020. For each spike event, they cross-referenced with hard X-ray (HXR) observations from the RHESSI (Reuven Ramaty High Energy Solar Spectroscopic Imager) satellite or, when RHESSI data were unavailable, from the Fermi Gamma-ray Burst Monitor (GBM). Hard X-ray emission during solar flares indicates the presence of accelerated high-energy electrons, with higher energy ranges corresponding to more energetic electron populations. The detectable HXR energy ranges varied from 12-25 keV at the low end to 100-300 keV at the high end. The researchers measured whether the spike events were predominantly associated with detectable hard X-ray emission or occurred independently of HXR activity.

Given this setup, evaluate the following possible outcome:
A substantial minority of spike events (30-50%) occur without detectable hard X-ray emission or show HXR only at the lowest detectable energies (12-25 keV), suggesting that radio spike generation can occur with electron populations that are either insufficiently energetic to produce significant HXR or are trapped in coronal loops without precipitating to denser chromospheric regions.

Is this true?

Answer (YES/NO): NO